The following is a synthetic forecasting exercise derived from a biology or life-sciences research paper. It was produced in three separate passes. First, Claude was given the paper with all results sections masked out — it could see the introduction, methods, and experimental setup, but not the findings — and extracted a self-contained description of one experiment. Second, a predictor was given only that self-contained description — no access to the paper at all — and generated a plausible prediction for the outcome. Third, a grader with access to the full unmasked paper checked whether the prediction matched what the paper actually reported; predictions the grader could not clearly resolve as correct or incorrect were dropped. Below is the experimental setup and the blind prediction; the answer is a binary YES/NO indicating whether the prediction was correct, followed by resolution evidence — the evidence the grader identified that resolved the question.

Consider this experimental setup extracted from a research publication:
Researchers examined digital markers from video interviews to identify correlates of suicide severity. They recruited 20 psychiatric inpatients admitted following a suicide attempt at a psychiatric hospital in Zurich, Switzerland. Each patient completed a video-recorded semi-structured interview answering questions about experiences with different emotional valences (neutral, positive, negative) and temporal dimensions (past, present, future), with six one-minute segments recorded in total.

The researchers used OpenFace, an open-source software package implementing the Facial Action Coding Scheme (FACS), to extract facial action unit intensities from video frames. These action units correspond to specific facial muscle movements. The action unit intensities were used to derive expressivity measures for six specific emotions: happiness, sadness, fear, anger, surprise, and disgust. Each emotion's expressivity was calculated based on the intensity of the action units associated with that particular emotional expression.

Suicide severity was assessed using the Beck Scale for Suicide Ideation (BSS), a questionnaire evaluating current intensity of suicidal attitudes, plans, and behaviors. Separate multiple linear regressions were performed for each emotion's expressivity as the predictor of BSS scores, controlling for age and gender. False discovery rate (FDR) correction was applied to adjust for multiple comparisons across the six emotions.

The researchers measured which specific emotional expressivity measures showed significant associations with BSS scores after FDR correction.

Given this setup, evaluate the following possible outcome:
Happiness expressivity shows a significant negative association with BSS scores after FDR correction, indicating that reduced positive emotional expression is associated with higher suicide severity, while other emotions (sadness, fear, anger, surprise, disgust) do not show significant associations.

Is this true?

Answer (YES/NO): NO